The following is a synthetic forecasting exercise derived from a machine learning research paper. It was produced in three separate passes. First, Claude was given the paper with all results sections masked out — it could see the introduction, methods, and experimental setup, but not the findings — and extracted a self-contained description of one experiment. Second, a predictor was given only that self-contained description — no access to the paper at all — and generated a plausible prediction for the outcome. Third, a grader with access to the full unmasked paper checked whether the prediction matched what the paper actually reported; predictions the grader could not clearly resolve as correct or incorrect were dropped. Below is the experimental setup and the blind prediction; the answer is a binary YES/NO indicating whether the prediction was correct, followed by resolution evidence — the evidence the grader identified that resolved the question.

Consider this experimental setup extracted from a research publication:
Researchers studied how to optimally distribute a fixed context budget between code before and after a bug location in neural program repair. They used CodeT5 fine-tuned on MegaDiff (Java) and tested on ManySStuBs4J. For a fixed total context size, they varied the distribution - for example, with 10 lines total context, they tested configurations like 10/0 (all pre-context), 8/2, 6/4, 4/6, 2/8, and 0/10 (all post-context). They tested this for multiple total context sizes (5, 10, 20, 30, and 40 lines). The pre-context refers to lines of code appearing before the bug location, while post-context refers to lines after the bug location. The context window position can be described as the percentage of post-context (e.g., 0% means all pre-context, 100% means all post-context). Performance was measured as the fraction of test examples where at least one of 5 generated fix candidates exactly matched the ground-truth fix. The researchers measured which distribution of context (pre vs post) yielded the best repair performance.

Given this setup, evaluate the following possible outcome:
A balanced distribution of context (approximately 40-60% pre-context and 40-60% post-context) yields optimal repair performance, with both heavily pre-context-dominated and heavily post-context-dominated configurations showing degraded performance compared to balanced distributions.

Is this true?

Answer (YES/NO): NO